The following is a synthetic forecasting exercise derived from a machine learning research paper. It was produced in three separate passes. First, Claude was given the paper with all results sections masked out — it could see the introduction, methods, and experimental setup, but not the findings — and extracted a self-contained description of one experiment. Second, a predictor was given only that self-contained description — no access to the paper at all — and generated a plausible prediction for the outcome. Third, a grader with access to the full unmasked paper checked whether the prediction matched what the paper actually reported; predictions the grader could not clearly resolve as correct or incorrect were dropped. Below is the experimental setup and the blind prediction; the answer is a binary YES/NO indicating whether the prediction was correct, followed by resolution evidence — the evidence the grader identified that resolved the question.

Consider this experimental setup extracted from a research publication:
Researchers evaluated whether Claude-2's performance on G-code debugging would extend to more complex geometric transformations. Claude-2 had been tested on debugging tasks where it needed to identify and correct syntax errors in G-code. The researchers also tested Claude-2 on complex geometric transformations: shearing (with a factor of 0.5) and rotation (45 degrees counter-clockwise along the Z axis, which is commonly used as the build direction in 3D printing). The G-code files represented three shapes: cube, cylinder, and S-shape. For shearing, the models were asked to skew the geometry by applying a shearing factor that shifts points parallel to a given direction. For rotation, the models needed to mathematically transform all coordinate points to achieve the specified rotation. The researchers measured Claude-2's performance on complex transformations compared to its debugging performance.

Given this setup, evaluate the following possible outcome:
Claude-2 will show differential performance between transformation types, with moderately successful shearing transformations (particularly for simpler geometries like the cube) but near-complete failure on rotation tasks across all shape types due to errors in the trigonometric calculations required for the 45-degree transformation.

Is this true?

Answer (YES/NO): NO